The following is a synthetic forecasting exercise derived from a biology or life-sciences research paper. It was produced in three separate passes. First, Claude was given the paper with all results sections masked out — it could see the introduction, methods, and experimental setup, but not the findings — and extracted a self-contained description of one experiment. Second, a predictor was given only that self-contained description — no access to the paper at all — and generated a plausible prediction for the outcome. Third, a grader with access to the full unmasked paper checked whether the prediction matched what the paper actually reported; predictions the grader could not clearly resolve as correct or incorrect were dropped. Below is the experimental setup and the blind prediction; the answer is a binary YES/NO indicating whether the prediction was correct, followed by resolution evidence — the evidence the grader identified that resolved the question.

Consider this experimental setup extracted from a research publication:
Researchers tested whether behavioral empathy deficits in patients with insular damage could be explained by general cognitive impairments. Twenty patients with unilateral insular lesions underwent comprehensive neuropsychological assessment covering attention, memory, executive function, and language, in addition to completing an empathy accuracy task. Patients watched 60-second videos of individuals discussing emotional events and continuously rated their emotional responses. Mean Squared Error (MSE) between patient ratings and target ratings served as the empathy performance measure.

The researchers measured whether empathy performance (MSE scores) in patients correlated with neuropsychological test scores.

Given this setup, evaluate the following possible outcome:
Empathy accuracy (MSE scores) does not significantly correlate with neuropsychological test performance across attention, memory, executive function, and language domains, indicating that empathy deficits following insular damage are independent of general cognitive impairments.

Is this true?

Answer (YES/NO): YES